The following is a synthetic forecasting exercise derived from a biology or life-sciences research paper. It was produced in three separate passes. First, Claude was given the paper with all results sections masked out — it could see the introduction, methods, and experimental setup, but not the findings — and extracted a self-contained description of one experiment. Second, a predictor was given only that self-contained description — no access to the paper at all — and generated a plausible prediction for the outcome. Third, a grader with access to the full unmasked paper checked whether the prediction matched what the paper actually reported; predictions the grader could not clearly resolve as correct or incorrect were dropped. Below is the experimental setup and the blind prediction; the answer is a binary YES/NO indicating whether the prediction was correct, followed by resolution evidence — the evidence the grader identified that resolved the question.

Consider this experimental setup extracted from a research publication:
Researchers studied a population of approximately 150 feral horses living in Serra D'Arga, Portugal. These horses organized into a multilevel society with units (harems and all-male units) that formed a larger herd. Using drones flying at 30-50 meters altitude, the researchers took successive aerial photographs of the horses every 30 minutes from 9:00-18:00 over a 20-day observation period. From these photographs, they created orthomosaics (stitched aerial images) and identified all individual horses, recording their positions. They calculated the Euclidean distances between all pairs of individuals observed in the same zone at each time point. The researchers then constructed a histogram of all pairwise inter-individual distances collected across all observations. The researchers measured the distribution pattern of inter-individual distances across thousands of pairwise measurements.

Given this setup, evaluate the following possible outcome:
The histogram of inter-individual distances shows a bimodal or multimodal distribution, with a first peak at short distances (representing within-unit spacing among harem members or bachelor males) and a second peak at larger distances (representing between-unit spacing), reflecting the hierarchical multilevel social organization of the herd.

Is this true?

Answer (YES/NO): YES